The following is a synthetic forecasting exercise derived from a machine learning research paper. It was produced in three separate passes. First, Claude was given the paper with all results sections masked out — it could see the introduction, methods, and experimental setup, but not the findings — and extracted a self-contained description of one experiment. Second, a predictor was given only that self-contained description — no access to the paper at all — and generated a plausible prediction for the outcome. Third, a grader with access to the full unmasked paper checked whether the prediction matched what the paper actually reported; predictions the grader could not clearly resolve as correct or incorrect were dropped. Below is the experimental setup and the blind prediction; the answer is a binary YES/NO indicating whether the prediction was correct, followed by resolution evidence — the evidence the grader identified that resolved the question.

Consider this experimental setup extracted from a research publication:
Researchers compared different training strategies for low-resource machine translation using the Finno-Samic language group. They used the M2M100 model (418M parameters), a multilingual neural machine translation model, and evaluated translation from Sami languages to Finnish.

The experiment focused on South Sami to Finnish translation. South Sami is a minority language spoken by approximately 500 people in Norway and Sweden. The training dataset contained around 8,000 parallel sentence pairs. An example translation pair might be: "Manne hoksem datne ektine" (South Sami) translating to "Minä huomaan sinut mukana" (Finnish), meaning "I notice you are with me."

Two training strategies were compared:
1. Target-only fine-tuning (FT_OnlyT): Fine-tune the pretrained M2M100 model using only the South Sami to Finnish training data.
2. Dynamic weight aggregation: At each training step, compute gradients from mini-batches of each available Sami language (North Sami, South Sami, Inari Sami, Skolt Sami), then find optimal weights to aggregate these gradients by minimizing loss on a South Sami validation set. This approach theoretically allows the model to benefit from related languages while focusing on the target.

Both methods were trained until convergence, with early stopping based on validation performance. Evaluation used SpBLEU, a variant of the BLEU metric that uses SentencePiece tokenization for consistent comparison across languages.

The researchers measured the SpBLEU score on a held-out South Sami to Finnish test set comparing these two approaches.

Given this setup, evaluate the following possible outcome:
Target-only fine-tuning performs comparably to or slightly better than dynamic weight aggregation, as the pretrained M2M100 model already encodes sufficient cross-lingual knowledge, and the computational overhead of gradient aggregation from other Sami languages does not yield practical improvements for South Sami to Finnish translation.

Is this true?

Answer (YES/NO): NO